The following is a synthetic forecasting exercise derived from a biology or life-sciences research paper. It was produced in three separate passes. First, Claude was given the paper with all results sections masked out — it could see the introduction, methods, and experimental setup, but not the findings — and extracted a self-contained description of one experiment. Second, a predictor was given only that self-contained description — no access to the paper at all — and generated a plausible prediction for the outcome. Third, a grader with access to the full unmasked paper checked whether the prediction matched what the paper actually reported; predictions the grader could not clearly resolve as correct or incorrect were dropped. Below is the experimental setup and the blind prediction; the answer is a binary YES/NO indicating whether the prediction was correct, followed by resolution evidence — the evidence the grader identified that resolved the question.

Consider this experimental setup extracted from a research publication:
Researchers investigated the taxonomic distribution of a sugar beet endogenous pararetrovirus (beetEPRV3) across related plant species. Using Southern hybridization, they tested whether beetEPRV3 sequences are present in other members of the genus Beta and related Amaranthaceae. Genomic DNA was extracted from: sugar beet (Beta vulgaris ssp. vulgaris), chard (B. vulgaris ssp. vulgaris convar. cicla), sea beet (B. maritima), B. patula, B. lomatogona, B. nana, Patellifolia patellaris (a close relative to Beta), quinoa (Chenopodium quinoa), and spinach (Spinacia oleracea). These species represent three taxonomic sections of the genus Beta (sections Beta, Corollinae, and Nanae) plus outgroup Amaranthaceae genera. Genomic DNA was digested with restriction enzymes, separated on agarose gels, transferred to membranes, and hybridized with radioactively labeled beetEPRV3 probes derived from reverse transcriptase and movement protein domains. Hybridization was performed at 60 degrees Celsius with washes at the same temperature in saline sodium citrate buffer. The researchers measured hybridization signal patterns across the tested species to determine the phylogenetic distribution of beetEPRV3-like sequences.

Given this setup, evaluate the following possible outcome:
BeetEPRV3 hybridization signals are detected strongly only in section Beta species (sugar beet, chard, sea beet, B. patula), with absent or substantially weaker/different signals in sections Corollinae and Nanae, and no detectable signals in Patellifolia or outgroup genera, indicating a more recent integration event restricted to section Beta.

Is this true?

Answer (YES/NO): YES